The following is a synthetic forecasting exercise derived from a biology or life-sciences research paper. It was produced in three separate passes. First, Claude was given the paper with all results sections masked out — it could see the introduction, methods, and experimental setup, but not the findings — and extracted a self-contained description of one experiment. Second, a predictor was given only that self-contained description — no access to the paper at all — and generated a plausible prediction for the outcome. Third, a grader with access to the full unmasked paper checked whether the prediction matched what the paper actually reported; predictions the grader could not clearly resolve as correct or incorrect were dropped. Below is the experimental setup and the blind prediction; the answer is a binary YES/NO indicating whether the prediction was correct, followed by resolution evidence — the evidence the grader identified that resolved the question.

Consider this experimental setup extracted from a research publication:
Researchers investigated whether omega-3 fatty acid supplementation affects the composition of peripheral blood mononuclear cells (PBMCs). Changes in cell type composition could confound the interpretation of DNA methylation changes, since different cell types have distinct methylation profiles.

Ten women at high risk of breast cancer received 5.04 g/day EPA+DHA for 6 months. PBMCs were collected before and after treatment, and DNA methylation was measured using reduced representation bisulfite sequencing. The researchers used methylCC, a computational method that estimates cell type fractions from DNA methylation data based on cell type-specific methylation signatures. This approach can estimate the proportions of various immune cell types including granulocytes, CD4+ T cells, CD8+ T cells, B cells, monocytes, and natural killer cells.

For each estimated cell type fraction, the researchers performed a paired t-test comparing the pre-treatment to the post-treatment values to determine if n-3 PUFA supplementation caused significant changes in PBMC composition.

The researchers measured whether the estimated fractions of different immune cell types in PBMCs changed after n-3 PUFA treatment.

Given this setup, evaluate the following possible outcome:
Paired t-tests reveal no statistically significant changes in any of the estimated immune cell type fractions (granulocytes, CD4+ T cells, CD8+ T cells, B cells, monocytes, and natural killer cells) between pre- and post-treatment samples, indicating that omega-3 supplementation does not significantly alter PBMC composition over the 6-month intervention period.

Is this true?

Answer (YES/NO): YES